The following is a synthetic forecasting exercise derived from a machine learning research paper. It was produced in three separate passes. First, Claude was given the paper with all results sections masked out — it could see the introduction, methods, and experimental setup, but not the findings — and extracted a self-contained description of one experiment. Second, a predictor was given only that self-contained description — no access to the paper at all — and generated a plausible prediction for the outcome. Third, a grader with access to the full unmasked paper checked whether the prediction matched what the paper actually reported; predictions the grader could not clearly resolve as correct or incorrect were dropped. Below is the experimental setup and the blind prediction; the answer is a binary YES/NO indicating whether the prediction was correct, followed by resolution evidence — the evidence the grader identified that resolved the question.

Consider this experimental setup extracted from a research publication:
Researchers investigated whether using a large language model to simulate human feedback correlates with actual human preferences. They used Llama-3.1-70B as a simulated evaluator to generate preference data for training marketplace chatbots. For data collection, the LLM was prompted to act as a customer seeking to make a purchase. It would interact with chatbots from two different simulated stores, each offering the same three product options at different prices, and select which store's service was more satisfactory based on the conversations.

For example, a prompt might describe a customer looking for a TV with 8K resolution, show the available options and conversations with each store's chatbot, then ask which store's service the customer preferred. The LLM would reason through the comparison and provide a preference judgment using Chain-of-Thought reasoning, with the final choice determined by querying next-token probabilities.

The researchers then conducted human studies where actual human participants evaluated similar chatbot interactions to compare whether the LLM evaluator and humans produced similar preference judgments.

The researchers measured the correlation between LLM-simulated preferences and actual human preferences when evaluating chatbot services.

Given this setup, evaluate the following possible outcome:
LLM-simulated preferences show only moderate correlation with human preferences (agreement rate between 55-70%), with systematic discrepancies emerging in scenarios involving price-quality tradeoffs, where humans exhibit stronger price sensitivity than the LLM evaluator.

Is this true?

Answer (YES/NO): NO